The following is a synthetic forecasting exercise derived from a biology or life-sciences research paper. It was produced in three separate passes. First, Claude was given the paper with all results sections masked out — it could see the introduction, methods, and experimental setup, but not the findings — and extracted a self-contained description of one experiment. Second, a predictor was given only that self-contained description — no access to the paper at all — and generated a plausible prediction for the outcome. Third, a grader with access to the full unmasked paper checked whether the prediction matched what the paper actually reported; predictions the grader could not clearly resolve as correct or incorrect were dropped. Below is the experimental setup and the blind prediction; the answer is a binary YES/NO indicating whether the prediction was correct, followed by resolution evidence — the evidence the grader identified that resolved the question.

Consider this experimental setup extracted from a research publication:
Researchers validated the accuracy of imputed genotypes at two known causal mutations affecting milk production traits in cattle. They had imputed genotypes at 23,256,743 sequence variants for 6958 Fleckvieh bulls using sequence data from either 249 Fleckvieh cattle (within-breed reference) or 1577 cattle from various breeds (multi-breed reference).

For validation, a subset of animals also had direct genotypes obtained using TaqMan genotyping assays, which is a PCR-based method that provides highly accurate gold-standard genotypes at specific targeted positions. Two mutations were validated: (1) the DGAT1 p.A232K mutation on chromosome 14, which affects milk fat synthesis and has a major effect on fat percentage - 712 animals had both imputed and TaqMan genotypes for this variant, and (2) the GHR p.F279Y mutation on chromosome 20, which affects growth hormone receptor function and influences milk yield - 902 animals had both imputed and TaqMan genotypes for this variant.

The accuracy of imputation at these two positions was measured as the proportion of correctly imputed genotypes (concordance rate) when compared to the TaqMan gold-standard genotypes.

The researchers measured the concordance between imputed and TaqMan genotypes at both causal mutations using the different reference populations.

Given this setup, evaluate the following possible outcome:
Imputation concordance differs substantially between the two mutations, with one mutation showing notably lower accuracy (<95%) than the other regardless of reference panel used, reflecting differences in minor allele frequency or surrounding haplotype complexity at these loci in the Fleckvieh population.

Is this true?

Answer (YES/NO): NO